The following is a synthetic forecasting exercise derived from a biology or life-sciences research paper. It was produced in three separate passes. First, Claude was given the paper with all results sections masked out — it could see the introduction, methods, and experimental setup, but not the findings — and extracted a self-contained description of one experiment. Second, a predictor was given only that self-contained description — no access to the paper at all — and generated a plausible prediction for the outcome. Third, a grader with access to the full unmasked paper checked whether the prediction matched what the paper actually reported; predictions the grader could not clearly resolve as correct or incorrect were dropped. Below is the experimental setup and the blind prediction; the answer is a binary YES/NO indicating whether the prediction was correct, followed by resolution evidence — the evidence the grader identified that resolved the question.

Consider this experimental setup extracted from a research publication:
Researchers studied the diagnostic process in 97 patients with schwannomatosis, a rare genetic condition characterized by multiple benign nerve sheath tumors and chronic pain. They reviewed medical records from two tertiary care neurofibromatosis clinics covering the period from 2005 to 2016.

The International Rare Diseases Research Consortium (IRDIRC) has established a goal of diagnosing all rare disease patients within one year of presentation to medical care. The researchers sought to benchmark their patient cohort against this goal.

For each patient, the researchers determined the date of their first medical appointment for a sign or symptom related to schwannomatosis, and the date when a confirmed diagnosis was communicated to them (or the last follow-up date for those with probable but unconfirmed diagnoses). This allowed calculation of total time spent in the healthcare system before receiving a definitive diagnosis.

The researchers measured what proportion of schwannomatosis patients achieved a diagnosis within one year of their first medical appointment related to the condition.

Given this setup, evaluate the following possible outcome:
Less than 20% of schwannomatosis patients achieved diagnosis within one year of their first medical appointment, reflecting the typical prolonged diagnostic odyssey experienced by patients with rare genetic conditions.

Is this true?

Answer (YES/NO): YES